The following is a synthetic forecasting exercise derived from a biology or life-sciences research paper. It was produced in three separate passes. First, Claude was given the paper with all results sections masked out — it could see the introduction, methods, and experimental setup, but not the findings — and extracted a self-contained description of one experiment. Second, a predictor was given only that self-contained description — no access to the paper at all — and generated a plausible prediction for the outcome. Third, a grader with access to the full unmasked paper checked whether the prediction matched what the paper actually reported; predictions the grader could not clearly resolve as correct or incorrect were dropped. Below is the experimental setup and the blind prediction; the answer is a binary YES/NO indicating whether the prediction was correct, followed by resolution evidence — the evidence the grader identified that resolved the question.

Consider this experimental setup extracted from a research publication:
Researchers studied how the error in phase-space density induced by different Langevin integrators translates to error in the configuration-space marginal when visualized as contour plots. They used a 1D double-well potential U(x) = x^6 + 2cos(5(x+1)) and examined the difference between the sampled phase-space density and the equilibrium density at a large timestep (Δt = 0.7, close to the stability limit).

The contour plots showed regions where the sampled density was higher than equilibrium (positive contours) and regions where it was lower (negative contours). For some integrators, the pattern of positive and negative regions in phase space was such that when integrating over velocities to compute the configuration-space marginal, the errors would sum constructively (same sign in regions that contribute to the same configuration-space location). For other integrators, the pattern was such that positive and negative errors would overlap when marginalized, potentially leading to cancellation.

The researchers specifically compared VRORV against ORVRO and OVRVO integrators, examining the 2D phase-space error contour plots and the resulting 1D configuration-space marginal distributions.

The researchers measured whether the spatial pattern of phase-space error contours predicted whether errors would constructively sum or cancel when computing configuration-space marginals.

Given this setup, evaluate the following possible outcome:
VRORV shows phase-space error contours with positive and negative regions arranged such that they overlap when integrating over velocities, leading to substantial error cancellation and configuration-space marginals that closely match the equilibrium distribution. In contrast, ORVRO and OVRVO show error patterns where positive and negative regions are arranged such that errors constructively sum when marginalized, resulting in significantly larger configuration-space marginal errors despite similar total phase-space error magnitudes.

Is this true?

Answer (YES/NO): YES